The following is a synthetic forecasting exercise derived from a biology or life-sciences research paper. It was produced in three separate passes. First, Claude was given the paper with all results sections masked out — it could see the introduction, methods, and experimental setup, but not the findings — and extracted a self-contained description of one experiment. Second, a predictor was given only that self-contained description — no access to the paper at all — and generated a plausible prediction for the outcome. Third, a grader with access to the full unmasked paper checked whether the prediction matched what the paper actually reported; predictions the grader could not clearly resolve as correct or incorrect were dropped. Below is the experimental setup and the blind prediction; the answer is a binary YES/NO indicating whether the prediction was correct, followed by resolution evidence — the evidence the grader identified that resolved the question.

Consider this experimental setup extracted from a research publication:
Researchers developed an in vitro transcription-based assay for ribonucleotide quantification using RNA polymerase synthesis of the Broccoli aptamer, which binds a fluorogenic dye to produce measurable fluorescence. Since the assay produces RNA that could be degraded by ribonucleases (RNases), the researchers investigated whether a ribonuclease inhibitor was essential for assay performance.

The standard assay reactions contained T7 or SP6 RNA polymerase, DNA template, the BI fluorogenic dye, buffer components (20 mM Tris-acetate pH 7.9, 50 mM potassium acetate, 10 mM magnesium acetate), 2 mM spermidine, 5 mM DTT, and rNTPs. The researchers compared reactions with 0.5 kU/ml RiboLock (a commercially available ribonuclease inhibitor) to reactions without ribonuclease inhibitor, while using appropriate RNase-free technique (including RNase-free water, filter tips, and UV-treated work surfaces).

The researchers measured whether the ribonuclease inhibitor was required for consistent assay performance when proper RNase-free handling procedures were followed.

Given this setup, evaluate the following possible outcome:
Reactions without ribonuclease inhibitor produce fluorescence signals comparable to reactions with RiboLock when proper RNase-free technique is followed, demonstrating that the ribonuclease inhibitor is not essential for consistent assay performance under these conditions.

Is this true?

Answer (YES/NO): YES